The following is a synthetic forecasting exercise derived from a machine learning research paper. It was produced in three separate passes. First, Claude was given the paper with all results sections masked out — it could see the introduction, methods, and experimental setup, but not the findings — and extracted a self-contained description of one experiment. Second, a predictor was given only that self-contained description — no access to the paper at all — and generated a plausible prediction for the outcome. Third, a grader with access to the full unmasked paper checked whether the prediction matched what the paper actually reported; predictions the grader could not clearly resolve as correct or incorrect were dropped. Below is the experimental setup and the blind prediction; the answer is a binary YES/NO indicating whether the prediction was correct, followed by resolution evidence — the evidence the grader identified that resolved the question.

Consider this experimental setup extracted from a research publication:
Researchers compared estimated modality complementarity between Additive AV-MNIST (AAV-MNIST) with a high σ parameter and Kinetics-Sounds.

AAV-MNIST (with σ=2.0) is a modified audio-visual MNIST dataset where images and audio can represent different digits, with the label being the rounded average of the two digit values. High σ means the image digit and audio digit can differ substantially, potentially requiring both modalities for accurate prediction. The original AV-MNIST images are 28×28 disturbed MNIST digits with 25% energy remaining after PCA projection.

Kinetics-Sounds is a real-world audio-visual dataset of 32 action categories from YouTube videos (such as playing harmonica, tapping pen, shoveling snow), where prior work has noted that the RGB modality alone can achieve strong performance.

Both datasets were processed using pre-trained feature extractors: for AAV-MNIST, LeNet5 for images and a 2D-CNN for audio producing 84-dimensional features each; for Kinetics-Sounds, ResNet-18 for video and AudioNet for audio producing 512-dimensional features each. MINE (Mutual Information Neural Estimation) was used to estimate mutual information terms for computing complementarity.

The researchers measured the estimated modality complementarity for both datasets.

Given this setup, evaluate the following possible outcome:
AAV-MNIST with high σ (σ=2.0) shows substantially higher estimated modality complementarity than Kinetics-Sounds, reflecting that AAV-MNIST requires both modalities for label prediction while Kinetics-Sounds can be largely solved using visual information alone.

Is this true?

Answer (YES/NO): YES